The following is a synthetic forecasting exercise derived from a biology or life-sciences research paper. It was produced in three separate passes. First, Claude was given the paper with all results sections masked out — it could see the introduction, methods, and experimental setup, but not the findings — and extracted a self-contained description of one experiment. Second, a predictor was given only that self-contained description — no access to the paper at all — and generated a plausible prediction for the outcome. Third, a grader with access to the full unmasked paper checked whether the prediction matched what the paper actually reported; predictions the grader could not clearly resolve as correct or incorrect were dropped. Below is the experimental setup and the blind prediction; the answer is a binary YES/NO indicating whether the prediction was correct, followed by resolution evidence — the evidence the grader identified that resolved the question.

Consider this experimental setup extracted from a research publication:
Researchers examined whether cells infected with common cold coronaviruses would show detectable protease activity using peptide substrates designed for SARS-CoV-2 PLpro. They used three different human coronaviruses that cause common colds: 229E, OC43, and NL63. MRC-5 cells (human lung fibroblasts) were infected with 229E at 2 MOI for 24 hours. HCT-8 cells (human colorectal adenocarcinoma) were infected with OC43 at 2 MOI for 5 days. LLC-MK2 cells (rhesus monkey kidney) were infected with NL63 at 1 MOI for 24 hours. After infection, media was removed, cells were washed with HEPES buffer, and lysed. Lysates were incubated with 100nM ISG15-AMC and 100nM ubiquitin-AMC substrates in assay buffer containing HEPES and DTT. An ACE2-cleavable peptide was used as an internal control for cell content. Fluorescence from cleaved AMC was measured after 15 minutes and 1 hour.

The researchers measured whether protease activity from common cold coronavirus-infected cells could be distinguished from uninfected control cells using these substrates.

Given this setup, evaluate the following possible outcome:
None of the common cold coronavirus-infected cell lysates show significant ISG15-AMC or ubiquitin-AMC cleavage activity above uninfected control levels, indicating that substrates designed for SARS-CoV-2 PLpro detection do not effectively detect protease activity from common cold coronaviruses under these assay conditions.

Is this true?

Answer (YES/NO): NO